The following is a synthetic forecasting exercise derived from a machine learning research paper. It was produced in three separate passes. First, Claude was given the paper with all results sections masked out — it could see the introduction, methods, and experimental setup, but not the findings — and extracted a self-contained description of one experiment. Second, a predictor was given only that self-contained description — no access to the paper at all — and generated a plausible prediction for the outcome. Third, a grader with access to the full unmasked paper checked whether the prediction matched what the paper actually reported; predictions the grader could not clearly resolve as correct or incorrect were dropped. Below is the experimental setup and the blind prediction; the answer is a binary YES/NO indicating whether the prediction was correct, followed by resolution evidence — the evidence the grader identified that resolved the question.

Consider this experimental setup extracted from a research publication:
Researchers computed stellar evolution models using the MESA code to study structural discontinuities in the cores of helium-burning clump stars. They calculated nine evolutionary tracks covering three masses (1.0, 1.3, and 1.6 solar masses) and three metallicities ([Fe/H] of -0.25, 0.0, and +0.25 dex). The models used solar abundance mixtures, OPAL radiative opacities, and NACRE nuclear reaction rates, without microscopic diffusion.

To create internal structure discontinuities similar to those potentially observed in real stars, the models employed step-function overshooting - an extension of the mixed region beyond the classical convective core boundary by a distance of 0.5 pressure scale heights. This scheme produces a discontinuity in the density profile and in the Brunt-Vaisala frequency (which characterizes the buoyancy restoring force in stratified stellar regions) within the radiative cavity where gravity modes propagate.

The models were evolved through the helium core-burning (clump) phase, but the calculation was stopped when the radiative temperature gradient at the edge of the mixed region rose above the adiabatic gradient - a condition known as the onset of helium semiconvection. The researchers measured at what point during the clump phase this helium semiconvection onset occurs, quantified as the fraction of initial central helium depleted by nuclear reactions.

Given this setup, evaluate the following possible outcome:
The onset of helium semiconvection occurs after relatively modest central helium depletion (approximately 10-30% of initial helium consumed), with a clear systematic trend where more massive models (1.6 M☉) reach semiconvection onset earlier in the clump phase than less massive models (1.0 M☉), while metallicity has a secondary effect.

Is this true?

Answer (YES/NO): NO